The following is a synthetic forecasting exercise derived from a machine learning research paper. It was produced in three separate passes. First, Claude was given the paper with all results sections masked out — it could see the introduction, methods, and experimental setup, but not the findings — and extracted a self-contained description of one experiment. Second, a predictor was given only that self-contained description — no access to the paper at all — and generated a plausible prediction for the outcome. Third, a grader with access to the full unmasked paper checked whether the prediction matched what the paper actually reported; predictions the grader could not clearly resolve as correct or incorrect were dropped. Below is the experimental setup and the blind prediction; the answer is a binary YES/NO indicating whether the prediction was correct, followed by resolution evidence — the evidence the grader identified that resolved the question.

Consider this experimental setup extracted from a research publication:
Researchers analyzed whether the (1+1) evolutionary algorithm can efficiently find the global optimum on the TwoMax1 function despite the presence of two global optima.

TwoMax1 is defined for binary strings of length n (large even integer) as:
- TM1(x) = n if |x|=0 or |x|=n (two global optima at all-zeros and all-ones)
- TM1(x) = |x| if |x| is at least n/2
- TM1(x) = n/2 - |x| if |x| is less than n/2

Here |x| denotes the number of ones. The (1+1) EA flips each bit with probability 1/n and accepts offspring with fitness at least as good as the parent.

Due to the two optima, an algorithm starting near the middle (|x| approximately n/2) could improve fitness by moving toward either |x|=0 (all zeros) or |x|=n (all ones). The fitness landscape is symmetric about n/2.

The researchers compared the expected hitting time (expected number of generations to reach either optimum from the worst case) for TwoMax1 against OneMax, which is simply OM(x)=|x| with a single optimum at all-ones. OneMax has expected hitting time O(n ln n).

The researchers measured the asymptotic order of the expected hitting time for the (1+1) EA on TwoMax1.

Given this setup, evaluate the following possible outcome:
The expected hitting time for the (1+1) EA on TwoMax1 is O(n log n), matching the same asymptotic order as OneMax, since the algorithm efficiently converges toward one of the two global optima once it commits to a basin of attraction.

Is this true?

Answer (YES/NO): YES